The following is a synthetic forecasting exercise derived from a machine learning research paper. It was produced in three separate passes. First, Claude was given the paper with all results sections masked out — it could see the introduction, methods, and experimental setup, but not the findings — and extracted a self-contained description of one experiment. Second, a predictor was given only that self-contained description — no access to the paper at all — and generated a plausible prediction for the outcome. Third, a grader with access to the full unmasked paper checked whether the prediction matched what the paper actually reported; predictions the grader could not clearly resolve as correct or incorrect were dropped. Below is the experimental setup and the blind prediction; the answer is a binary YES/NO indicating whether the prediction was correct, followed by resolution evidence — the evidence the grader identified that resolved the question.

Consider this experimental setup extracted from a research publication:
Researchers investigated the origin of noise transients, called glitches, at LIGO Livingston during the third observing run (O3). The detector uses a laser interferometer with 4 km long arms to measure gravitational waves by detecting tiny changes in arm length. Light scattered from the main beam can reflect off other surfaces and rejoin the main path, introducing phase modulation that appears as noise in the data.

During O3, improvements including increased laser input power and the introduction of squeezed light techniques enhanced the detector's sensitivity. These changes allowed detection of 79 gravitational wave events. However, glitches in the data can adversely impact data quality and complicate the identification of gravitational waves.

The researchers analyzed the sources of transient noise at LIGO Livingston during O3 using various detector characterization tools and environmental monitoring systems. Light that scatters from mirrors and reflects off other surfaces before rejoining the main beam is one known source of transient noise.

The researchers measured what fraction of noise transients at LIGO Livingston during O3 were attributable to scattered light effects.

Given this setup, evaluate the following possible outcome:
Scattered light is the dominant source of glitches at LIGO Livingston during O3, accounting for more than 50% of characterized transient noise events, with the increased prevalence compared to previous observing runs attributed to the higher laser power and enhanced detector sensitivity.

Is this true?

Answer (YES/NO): NO